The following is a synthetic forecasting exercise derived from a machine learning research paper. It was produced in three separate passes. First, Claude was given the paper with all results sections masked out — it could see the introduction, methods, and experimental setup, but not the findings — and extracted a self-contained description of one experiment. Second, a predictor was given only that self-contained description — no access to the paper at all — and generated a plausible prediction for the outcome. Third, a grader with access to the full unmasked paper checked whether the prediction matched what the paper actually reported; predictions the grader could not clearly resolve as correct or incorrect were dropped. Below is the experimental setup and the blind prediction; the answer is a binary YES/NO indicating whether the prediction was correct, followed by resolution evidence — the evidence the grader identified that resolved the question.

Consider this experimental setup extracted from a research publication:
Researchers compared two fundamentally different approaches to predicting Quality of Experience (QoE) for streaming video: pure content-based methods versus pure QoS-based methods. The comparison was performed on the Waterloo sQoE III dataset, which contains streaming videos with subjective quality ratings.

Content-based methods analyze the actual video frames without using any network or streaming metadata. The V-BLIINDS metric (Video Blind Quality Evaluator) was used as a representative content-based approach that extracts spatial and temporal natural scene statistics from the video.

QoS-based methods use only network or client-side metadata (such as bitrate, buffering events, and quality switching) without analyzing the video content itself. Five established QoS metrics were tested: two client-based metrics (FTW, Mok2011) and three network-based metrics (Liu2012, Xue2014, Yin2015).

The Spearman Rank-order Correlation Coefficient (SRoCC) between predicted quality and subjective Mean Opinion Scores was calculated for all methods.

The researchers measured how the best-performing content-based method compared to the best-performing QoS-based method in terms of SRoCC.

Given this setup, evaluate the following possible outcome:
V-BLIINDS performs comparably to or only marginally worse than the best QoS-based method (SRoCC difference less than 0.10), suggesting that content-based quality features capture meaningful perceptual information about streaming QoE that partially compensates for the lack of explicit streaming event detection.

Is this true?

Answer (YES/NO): NO